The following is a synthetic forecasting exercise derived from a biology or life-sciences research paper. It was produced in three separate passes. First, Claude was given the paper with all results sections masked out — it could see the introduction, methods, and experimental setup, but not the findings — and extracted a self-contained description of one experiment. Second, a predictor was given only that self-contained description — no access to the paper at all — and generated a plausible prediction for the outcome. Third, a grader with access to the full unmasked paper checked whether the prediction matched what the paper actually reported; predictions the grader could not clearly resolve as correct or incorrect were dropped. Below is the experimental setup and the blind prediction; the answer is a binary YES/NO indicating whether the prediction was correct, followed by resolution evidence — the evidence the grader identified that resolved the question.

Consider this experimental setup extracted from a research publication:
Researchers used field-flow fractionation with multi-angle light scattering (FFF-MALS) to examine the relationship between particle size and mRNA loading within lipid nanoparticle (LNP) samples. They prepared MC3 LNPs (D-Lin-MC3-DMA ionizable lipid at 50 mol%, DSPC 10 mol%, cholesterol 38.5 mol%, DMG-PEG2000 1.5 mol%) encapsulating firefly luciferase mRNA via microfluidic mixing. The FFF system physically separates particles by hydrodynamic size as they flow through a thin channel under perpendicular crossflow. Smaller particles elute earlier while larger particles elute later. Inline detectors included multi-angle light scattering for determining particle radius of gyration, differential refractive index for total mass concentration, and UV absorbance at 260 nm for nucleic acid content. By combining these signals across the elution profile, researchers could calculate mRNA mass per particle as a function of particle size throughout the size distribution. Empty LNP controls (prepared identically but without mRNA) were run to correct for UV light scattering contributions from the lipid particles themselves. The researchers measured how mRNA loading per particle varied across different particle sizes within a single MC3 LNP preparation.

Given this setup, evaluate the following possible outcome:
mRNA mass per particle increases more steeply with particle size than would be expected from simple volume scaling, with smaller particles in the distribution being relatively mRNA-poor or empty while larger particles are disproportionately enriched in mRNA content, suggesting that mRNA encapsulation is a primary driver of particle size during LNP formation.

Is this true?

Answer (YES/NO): NO